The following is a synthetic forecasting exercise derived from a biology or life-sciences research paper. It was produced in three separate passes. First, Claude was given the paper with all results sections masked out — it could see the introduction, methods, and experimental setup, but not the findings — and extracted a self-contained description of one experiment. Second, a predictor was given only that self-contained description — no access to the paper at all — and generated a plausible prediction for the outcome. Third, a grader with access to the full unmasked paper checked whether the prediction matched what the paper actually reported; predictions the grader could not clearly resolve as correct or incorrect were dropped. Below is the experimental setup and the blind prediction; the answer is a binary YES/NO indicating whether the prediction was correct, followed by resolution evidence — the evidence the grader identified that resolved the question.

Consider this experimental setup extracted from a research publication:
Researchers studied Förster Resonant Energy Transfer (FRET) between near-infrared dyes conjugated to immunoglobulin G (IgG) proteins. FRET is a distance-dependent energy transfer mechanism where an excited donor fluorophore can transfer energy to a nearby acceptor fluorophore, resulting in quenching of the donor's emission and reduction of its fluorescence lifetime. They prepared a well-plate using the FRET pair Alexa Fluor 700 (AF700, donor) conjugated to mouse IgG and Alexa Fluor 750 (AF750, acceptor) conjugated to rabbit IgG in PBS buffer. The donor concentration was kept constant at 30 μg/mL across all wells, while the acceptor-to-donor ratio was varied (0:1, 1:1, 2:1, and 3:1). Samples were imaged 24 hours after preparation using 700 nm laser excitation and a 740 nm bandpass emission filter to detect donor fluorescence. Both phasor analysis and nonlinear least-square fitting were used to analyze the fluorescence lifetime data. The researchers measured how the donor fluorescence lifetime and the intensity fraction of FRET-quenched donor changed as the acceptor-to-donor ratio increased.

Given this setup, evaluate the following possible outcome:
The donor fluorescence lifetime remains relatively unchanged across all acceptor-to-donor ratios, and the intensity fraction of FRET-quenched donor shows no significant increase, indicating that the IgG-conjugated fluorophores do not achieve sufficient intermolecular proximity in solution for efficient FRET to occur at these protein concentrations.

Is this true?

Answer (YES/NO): NO